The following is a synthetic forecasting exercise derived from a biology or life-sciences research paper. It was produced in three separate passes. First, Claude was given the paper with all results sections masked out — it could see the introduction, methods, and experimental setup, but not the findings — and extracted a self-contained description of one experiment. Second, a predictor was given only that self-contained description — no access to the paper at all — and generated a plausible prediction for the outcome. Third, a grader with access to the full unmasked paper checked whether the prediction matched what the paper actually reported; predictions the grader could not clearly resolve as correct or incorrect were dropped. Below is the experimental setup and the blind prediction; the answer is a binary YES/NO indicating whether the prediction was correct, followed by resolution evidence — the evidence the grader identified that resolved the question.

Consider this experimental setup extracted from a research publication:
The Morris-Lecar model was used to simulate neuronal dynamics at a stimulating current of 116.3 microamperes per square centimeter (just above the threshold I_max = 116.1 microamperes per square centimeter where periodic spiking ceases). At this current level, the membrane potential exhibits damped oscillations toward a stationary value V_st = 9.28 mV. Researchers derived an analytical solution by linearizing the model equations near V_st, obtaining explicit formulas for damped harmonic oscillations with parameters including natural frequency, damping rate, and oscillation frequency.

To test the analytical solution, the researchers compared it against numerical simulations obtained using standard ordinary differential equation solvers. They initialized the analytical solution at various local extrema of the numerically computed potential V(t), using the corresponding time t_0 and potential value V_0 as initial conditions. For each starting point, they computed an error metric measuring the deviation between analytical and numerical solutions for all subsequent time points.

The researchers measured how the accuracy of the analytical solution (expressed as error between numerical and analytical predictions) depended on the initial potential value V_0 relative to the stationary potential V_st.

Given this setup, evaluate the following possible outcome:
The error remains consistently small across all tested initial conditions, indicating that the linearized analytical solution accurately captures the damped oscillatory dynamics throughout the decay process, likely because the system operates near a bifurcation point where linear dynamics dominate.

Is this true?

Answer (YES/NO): NO